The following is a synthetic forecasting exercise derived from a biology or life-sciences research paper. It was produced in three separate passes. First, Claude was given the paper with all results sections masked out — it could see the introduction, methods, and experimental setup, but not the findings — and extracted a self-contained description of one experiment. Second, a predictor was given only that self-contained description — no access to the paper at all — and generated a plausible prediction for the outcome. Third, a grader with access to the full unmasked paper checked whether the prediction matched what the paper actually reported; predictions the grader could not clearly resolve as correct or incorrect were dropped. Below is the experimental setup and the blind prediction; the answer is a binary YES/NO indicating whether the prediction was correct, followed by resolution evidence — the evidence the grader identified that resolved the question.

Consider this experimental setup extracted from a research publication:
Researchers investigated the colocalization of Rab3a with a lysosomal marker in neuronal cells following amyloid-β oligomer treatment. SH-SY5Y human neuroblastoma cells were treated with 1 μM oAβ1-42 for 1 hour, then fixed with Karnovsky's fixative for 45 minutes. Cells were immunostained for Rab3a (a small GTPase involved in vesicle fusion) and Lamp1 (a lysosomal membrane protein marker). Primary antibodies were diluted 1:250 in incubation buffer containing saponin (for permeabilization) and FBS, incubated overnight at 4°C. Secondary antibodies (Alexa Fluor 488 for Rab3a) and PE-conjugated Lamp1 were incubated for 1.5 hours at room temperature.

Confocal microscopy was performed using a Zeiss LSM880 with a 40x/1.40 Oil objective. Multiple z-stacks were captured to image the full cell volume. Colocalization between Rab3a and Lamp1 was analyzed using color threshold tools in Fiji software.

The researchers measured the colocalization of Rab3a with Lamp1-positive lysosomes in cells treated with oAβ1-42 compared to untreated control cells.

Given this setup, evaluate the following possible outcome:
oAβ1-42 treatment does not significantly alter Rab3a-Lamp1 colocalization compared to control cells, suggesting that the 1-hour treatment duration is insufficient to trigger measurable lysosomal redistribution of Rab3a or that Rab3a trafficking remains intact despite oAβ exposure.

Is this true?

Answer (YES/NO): NO